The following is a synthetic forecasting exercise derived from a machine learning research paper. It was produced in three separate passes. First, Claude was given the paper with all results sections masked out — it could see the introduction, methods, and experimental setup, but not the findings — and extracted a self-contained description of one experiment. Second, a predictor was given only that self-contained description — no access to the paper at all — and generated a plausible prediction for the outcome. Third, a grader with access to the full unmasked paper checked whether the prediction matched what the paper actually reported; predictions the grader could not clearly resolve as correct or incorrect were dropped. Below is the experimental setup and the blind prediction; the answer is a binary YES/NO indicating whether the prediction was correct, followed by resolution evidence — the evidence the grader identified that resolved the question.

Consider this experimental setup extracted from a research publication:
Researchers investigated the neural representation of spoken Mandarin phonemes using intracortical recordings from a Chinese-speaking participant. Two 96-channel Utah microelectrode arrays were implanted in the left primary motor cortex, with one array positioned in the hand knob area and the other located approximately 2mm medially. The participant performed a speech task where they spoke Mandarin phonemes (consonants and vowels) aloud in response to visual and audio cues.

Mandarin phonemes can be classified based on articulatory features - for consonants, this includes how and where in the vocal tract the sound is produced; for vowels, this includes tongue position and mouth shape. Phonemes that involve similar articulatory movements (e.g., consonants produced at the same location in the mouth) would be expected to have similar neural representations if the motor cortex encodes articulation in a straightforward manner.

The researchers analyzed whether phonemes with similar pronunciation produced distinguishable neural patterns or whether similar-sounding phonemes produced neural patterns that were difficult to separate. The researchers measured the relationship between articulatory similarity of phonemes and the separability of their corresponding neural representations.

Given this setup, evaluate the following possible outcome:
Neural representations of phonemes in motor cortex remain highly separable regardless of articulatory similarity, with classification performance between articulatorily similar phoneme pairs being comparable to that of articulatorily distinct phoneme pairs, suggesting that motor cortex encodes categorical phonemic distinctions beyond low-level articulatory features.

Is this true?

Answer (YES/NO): NO